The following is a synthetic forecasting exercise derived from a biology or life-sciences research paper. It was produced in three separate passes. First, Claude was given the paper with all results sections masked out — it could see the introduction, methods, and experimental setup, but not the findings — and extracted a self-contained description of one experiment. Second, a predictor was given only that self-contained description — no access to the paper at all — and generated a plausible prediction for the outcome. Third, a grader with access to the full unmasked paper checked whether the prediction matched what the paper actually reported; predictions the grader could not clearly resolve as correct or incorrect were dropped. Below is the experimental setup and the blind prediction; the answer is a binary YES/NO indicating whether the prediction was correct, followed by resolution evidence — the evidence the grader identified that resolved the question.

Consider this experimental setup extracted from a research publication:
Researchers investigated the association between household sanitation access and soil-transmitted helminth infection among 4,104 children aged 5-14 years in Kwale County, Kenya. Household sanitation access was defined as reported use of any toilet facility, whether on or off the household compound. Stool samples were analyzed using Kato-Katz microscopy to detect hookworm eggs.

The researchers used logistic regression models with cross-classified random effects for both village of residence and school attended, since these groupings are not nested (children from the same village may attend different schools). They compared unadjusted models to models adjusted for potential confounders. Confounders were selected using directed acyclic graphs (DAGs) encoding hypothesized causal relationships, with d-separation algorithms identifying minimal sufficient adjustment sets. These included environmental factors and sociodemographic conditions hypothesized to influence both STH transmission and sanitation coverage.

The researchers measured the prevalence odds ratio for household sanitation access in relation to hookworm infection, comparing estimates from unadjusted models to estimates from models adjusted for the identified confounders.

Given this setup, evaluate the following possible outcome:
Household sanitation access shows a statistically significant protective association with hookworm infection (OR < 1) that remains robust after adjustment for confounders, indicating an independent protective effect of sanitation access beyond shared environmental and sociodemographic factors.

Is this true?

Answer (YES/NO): YES